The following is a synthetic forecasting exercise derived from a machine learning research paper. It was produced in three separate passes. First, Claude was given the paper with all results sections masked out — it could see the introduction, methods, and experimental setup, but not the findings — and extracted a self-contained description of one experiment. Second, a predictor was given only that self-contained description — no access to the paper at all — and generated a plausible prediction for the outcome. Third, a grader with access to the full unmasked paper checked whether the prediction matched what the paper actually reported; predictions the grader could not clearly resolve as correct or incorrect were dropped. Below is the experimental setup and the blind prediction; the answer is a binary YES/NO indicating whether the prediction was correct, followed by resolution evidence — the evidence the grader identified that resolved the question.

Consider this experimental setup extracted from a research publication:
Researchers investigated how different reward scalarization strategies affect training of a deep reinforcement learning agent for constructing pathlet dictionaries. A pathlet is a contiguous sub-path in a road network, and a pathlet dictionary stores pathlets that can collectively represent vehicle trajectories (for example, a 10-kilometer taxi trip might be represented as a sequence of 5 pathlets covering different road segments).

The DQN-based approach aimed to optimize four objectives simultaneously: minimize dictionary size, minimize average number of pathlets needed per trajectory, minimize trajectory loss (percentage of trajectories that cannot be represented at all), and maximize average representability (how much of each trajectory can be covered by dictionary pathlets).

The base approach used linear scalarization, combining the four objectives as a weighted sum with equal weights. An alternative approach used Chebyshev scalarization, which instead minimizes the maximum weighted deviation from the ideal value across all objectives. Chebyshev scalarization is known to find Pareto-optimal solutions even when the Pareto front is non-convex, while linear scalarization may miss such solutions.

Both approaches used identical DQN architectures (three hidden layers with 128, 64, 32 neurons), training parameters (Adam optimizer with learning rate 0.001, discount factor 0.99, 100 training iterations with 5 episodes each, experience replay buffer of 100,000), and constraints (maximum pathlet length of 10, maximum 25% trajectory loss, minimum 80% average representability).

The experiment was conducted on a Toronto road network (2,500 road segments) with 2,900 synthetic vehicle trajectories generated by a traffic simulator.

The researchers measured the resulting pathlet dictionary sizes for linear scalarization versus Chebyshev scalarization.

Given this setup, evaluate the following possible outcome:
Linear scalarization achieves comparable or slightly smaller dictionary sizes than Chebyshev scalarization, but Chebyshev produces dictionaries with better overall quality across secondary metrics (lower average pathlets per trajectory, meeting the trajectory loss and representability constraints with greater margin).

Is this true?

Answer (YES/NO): NO